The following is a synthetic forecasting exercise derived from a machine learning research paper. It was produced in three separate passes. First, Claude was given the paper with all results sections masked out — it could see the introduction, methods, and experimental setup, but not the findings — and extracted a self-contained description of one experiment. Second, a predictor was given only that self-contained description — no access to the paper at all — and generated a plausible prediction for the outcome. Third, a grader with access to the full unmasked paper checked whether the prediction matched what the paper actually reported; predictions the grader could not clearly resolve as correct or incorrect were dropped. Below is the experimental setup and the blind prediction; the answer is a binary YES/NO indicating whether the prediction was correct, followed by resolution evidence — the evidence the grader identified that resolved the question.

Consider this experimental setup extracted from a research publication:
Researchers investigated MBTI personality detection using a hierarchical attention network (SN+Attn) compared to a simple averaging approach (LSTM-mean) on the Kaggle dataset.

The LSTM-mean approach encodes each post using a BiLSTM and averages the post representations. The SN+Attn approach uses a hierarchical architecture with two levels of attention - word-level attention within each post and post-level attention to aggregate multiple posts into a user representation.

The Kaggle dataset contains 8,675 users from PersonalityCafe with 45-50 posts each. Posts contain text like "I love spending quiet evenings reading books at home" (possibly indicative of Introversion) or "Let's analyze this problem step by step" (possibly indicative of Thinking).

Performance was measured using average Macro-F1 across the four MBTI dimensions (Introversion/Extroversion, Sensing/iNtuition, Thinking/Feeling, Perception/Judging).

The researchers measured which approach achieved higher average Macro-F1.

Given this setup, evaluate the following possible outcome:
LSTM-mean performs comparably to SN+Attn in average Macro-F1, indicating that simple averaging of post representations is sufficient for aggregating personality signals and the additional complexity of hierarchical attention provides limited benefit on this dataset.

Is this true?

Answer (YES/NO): NO